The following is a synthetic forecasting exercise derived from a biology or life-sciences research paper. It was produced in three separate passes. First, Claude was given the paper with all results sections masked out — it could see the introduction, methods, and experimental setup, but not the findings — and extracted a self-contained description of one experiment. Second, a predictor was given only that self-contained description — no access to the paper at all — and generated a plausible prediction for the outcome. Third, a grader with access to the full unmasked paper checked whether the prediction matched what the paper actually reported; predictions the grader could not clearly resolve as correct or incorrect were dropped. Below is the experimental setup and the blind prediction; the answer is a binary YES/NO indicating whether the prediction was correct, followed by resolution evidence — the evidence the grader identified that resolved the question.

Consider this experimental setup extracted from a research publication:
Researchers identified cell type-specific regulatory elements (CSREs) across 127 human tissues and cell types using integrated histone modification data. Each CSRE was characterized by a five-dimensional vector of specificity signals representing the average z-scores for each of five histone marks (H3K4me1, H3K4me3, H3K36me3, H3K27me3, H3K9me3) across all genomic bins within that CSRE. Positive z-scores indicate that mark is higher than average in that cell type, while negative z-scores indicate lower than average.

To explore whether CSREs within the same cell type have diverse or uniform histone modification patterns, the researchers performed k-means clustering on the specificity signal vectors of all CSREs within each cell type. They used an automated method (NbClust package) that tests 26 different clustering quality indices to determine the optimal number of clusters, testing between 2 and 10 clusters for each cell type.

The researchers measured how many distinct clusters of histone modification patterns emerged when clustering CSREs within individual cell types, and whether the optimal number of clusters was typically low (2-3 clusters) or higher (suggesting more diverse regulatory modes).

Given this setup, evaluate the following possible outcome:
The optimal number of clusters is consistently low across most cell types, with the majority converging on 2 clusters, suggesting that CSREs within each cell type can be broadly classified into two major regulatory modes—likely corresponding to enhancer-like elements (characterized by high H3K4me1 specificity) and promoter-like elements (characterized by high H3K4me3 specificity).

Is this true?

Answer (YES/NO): NO